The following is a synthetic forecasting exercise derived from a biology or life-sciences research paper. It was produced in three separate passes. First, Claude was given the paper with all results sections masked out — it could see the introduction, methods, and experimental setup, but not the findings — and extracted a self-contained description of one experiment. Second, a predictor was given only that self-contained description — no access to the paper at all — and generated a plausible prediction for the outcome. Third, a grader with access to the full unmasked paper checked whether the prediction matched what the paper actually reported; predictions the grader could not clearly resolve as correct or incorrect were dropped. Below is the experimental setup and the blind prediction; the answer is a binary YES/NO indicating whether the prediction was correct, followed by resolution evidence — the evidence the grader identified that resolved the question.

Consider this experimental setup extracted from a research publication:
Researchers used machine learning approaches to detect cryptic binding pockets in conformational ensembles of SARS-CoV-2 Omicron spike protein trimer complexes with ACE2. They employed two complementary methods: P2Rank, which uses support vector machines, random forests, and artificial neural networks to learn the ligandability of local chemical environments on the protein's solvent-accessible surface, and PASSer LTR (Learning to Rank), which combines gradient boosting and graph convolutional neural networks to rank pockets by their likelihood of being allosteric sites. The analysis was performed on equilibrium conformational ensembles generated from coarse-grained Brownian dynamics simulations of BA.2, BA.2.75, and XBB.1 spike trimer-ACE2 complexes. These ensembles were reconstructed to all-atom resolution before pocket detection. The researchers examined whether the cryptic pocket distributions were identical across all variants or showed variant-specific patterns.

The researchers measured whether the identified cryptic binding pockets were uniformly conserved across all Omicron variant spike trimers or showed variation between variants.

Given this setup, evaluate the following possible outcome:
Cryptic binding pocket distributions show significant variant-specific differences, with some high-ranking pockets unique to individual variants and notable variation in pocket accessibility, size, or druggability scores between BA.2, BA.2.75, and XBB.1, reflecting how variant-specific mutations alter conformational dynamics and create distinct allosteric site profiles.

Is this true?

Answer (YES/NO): YES